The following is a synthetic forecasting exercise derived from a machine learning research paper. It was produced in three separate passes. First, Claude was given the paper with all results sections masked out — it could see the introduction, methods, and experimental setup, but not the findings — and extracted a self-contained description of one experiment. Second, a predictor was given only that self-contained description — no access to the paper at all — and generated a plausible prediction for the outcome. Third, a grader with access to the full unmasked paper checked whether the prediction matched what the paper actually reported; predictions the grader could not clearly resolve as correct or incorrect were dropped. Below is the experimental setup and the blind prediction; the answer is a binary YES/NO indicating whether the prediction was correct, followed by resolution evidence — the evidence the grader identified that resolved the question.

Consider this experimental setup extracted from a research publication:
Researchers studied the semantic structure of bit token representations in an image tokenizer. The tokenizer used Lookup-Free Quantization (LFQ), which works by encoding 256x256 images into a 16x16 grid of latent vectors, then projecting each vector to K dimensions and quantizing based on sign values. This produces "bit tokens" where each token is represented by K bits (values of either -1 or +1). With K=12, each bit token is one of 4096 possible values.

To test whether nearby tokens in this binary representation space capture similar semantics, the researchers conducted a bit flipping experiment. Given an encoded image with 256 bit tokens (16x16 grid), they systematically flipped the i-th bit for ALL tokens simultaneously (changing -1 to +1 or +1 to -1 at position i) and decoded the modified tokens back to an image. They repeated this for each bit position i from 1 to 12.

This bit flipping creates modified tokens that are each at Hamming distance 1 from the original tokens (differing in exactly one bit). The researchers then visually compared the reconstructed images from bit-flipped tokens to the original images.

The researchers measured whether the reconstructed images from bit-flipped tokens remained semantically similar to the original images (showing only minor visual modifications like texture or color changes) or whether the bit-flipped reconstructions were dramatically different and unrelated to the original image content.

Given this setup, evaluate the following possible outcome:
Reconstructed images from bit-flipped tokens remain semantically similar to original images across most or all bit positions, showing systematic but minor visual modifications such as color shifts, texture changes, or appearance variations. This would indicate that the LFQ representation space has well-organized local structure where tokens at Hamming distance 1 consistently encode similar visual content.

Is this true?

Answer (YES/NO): YES